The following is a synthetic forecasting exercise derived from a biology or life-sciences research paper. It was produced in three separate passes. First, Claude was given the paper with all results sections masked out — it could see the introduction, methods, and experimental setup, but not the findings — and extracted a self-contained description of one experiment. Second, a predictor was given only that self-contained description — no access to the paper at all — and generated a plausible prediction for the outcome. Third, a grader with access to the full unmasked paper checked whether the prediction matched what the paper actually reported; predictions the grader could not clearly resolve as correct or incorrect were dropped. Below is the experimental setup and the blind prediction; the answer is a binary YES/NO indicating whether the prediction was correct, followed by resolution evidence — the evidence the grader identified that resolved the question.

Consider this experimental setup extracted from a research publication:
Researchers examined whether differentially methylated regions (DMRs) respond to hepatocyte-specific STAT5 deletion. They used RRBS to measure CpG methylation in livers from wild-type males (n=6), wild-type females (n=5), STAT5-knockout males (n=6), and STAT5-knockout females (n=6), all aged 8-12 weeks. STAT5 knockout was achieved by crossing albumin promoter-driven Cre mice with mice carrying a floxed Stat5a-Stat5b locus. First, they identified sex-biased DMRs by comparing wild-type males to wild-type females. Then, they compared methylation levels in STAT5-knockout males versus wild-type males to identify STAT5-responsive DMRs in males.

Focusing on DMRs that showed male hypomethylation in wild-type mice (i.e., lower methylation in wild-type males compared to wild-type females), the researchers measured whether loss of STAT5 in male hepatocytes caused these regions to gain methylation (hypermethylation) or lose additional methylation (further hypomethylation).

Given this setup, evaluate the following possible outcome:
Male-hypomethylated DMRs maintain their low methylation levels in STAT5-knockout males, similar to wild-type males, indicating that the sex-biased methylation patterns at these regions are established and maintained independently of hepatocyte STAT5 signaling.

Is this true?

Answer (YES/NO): NO